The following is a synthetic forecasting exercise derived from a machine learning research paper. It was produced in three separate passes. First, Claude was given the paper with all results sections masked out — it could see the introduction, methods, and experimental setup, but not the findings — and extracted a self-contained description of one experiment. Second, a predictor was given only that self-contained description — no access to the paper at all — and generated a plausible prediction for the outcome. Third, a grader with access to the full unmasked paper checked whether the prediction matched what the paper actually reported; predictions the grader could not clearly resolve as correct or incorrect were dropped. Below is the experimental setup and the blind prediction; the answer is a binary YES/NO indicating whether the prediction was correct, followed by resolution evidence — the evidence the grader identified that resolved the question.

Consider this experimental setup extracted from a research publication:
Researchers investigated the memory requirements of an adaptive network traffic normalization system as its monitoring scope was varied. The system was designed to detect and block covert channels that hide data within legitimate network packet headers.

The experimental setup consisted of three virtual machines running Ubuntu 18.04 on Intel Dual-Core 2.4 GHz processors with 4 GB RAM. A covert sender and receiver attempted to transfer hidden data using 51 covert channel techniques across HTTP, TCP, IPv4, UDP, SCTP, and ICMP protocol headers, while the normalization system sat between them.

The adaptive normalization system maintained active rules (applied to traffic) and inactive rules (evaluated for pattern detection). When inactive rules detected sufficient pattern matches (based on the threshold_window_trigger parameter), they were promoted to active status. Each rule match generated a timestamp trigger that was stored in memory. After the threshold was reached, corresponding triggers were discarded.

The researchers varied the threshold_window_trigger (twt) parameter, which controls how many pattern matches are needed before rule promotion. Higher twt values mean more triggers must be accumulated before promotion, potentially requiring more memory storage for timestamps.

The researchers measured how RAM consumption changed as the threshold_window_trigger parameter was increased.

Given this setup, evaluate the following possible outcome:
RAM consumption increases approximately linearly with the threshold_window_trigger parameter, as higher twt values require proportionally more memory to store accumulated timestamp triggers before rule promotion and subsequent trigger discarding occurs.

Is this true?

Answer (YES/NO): NO